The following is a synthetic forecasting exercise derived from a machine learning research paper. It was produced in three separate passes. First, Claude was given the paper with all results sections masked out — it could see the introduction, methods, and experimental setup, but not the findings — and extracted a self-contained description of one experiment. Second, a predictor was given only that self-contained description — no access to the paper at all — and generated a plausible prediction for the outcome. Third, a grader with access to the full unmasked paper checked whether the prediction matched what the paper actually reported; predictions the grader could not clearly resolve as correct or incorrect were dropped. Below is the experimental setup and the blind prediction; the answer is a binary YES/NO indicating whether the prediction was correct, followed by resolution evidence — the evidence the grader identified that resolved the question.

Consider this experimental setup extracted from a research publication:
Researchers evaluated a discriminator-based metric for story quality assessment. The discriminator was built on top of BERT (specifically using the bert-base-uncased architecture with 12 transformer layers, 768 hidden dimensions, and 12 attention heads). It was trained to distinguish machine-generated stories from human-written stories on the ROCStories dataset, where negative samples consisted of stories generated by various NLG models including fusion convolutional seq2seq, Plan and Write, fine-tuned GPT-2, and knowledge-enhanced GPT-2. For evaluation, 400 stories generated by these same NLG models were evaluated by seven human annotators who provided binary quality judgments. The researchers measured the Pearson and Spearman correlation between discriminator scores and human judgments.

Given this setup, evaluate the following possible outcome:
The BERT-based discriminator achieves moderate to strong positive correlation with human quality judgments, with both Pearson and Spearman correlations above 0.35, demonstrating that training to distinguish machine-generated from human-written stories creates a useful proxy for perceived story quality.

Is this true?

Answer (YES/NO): NO